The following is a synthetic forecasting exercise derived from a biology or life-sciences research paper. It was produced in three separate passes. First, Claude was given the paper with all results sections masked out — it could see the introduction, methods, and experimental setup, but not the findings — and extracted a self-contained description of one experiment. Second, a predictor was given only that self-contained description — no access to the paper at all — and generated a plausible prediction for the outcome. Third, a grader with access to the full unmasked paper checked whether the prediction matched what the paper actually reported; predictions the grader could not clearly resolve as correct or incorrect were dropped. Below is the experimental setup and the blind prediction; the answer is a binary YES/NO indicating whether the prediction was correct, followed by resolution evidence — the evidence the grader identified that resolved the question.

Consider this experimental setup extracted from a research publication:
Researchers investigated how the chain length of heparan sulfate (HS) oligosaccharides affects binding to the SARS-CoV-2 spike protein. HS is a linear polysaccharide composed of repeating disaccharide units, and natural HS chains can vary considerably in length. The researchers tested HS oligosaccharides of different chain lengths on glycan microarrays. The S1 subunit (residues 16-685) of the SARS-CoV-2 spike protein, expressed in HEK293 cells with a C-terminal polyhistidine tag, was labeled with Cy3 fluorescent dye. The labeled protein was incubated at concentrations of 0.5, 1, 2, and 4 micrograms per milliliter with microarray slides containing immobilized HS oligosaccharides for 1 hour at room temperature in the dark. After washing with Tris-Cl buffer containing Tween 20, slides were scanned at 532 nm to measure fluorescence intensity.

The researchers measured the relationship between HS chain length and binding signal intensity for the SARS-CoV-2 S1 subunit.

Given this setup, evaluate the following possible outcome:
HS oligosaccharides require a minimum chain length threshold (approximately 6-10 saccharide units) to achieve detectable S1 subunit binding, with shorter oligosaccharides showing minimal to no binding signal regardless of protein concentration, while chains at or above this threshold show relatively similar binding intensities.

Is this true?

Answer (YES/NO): NO